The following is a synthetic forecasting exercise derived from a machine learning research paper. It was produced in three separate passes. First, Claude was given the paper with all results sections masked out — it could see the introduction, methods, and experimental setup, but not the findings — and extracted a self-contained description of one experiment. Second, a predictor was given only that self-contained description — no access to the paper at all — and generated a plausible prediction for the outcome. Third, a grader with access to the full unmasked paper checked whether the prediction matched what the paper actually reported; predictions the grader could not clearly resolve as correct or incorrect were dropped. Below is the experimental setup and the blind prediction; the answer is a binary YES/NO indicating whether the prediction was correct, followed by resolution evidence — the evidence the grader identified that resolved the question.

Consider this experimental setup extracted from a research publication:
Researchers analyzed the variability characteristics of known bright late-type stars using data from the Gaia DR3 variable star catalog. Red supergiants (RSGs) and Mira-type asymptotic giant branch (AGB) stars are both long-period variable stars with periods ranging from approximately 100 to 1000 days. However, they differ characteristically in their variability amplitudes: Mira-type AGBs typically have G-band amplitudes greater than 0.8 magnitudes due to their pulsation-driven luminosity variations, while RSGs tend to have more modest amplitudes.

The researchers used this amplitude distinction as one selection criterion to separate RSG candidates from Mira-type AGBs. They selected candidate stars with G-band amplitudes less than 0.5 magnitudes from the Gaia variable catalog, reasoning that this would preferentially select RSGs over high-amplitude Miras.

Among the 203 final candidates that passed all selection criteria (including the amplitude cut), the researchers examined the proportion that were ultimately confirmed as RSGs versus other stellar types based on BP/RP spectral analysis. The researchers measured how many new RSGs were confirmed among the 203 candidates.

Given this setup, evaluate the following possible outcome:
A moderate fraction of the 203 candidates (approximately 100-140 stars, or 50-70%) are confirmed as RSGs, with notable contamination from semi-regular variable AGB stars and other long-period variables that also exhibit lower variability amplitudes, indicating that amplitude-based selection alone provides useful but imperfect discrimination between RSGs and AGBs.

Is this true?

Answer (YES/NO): NO